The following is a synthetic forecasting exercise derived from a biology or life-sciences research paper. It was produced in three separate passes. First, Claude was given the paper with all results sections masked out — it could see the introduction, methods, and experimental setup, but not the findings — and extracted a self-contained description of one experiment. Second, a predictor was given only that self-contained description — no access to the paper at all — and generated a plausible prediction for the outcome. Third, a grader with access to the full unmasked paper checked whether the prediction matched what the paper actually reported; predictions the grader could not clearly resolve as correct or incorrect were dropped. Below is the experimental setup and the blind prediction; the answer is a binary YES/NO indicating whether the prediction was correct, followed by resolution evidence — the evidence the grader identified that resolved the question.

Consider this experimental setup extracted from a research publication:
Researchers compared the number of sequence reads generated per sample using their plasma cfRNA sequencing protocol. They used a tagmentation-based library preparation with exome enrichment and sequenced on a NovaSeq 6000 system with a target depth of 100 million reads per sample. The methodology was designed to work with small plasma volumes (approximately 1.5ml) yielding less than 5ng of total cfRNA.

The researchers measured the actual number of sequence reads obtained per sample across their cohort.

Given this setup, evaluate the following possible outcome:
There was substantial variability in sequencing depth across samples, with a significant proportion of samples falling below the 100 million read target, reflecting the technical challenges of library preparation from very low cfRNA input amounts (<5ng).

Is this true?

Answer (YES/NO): NO